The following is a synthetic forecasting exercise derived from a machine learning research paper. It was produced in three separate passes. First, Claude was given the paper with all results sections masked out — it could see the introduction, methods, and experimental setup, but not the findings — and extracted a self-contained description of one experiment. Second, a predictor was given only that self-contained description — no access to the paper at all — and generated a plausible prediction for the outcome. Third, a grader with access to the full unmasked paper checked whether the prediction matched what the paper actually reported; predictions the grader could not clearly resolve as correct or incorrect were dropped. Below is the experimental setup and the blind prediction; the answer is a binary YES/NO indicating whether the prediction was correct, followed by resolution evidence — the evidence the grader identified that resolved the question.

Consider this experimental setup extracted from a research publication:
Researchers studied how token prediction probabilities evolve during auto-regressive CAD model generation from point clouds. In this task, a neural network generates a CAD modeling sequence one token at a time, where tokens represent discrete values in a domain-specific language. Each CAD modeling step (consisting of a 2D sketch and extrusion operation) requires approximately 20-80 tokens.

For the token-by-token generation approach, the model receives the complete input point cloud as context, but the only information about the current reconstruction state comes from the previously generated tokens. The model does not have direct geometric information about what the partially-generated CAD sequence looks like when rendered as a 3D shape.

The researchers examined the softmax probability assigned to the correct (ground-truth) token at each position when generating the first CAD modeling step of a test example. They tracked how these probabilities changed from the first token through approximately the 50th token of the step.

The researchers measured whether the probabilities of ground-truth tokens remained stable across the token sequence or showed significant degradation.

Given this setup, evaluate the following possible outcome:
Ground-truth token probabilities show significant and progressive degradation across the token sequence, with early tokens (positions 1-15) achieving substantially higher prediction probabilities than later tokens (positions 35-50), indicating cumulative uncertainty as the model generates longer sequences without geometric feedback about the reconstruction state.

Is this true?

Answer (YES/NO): YES